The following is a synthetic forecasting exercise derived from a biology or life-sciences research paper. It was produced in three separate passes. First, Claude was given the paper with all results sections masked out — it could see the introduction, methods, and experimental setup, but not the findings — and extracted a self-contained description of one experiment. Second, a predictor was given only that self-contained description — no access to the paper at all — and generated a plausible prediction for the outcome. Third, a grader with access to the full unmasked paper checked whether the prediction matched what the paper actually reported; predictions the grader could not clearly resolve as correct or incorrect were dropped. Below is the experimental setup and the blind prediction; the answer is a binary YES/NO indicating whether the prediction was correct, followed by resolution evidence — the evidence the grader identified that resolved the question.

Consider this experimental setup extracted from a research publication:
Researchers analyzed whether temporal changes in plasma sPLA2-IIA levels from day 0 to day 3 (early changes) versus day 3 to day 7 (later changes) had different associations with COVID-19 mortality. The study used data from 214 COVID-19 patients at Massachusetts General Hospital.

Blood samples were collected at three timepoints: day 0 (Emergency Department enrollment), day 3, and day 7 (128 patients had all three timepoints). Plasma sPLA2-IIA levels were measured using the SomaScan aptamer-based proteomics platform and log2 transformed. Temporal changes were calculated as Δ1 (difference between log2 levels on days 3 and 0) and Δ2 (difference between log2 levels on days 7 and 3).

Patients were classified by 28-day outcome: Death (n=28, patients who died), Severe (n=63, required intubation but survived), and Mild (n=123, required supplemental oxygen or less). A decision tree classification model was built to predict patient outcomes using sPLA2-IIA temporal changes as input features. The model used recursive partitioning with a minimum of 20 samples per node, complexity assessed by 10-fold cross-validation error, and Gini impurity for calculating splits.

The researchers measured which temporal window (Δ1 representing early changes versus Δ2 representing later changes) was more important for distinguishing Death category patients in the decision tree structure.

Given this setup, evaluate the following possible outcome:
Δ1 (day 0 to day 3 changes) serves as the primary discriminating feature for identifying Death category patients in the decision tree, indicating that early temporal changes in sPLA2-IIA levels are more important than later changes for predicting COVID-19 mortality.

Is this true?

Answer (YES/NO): YES